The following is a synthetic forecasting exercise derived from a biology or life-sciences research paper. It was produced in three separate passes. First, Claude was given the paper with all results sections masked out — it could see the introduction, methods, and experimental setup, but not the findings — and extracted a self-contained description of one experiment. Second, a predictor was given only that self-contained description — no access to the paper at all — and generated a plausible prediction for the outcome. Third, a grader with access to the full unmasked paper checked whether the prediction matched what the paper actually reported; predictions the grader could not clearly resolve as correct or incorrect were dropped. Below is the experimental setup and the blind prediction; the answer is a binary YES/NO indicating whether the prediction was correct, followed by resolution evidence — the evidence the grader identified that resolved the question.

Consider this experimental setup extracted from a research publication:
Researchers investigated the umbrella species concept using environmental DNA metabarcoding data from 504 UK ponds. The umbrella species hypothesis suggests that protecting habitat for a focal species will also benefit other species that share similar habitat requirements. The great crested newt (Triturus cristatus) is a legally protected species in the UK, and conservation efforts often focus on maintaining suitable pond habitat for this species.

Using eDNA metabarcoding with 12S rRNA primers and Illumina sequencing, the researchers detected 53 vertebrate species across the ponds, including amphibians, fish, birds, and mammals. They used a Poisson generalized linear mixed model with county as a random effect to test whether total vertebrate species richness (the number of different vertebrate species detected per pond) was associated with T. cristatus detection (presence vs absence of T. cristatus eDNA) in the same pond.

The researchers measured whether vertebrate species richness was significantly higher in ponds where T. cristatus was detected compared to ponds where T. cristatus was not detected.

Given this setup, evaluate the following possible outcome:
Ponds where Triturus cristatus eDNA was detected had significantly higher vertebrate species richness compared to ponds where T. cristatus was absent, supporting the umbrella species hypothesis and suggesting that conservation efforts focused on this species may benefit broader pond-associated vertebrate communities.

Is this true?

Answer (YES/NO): YES